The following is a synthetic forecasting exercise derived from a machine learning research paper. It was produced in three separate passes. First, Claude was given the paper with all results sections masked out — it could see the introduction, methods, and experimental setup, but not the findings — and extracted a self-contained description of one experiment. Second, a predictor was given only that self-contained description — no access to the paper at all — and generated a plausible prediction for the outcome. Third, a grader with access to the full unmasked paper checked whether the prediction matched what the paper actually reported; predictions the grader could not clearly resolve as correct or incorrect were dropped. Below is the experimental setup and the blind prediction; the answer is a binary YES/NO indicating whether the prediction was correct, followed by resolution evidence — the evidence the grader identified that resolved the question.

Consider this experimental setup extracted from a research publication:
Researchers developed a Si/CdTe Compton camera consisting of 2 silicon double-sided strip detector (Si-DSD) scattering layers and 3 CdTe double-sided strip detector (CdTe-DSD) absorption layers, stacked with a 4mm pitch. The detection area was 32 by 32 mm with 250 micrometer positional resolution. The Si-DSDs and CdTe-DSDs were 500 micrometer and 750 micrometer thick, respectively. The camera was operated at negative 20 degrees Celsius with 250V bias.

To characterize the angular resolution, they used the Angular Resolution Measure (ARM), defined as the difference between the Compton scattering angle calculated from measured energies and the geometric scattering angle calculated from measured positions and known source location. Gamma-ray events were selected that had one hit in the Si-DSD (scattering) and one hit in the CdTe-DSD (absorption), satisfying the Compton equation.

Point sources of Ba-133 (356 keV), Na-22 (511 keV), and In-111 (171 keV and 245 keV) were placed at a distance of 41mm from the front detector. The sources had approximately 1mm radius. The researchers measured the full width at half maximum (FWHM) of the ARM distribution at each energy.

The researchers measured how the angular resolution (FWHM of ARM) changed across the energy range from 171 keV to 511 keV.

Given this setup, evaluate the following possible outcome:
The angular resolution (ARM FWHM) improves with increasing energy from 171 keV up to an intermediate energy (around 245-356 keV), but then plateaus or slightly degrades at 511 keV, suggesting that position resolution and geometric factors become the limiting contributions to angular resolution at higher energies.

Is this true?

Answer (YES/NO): NO